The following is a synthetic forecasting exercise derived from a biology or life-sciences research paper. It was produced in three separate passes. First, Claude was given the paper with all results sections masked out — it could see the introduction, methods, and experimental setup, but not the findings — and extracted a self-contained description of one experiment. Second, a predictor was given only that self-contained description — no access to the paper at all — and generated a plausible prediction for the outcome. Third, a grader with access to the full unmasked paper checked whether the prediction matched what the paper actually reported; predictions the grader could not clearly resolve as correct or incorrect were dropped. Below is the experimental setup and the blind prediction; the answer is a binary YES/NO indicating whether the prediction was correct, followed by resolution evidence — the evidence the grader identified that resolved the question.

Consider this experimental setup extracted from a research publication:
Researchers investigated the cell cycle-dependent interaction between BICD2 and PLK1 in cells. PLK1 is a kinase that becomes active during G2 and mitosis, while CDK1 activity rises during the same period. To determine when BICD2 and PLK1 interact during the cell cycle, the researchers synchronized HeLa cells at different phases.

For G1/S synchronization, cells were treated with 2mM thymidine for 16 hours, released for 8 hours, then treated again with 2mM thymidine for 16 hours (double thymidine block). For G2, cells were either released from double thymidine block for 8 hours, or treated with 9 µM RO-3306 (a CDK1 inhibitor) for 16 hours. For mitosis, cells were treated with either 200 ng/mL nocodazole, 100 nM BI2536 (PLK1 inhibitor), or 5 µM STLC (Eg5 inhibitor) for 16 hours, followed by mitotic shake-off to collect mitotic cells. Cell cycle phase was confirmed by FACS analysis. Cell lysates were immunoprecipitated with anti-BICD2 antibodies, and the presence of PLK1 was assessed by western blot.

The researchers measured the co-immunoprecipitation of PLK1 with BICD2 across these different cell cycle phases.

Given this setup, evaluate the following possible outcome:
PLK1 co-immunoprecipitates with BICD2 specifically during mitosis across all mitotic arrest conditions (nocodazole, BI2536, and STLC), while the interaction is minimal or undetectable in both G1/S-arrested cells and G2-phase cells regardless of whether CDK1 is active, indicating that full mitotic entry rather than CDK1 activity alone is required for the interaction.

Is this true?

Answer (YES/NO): NO